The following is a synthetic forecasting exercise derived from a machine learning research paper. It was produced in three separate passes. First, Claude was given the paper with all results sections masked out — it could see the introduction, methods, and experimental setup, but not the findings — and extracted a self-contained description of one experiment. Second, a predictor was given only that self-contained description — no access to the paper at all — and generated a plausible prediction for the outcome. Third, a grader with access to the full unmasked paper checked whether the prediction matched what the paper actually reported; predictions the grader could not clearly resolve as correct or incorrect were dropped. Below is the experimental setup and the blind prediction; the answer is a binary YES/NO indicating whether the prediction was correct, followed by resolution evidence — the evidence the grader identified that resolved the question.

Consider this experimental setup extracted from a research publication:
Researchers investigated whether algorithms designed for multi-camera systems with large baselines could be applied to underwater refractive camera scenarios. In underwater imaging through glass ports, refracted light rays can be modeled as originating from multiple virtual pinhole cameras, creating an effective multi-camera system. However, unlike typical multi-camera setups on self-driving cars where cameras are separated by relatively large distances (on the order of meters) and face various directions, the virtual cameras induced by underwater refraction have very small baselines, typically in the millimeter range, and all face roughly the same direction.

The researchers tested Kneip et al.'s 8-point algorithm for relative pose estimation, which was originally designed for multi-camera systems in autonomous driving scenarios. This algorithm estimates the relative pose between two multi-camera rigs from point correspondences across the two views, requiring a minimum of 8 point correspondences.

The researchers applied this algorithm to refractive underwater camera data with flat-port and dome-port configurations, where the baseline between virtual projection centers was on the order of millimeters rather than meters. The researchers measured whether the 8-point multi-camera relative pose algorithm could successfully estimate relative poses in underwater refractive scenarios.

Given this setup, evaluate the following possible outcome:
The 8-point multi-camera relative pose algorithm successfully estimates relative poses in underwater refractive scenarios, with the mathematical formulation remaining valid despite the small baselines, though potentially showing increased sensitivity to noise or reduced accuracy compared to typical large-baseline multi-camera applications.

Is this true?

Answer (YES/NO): NO